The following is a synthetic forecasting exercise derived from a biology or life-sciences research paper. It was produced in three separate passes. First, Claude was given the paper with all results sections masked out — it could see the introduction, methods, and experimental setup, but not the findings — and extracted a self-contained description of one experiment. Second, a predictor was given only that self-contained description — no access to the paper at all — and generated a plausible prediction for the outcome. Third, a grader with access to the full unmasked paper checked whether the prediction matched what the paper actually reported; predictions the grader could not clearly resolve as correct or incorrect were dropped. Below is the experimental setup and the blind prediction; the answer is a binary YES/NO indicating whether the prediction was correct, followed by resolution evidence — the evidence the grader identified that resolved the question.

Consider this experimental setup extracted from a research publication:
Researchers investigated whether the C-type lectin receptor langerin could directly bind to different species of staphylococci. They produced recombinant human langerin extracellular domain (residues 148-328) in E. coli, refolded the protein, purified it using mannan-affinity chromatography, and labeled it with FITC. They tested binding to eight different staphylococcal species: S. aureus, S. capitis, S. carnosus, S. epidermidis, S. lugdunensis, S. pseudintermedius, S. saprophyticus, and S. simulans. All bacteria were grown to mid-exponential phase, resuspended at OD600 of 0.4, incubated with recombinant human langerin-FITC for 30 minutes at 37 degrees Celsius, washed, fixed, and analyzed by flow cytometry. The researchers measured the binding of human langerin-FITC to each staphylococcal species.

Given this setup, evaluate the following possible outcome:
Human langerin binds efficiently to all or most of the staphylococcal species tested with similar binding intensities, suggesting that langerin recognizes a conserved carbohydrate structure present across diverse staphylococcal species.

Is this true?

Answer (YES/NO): NO